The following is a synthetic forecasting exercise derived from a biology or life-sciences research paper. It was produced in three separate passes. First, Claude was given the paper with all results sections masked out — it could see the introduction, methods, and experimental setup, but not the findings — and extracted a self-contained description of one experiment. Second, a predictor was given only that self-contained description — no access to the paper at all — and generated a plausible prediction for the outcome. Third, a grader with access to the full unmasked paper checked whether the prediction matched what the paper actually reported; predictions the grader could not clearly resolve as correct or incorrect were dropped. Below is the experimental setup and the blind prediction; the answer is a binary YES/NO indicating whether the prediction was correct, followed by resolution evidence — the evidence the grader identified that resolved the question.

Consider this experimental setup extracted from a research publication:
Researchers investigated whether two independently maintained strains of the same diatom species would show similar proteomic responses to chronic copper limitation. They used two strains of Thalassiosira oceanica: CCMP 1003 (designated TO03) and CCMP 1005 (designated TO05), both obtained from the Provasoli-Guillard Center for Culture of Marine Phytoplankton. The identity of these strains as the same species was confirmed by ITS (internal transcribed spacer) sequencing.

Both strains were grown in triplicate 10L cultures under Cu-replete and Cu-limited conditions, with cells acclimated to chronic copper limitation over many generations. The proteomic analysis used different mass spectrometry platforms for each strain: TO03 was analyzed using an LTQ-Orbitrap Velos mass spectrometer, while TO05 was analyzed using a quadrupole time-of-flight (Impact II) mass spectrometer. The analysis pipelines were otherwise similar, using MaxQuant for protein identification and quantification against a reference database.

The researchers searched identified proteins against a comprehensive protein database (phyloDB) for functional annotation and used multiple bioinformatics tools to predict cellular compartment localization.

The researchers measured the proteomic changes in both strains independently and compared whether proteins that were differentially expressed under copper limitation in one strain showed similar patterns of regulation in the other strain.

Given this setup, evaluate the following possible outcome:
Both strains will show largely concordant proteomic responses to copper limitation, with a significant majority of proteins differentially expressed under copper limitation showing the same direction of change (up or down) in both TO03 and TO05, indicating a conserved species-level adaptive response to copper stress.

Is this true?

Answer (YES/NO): NO